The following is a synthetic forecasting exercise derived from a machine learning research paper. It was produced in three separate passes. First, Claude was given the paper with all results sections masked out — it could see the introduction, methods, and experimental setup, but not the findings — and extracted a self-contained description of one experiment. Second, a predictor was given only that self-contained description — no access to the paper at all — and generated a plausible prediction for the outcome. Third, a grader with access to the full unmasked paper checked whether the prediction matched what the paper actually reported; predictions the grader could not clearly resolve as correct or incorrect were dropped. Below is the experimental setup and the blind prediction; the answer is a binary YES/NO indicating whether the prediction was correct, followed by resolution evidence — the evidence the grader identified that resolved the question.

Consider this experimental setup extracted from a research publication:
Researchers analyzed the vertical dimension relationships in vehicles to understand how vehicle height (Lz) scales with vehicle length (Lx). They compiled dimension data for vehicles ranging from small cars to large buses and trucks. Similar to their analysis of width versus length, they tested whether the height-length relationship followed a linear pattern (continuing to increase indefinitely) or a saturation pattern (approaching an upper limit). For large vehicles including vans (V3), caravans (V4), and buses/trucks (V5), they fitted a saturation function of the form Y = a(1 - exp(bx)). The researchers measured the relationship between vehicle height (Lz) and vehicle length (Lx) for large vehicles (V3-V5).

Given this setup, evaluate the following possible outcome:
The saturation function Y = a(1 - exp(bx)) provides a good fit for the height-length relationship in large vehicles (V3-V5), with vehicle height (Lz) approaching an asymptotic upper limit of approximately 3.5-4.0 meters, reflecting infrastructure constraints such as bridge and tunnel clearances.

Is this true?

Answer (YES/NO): NO